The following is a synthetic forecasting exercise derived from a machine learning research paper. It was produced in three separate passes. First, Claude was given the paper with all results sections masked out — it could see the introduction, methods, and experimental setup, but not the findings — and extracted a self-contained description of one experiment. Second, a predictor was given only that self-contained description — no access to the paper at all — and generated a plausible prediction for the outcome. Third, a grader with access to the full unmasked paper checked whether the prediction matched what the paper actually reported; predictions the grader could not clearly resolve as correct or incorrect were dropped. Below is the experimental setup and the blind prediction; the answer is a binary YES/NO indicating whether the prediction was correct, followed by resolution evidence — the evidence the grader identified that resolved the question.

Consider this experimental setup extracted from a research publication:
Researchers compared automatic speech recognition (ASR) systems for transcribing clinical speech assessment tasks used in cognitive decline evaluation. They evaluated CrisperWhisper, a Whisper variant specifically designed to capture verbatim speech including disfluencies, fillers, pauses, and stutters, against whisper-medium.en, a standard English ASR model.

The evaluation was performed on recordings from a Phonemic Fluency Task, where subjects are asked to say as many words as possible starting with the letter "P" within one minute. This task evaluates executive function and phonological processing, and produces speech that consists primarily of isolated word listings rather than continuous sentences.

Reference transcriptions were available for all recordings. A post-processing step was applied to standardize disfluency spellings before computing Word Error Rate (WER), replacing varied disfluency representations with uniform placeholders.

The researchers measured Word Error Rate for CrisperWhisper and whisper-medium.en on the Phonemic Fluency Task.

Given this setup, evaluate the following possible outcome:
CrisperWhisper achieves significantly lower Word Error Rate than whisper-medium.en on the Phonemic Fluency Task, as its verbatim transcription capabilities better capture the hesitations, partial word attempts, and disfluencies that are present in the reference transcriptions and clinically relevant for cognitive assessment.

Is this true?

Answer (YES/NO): NO